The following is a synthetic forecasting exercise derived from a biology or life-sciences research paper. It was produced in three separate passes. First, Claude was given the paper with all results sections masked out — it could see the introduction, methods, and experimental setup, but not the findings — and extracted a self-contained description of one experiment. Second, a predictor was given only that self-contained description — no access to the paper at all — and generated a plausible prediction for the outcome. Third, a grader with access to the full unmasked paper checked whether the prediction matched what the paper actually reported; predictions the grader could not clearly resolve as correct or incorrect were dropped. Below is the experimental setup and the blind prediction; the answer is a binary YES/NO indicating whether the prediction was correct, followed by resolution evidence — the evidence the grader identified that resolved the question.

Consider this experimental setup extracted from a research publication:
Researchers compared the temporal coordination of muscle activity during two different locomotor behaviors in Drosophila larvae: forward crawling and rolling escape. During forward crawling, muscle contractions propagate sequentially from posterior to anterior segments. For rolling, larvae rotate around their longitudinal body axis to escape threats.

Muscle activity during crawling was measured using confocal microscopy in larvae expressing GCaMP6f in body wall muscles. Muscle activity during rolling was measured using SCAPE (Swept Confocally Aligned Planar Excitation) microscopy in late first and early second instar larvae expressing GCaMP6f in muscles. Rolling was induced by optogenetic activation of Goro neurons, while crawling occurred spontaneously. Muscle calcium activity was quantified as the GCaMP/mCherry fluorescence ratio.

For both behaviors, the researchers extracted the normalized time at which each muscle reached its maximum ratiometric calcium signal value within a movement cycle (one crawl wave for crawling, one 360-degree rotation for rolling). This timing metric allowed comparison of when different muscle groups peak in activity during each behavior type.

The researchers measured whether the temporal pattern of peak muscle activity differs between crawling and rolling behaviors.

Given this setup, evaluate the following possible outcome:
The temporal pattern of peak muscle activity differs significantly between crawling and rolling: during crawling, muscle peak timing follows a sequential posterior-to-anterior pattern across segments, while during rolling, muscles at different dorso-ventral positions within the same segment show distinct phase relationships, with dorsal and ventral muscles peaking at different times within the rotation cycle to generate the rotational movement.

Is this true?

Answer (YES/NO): YES